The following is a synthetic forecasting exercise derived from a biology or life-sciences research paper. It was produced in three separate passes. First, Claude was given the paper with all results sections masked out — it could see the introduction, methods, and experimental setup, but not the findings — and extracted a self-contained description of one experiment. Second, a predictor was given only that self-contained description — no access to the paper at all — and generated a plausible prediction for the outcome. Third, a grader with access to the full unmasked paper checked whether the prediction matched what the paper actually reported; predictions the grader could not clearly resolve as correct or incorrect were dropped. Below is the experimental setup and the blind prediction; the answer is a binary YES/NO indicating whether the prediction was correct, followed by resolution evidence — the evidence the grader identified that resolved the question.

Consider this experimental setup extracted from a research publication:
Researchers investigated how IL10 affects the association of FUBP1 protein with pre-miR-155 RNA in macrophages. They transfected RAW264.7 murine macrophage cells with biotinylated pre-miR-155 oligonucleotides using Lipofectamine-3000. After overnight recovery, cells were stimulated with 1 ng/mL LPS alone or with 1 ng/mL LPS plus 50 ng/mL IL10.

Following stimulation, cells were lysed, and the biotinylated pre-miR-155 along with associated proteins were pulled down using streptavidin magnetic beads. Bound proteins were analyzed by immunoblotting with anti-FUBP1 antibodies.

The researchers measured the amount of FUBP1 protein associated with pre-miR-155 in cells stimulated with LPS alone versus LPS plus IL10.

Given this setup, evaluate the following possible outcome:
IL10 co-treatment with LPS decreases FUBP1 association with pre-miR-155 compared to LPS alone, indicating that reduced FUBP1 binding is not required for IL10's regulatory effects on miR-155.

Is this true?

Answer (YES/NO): NO